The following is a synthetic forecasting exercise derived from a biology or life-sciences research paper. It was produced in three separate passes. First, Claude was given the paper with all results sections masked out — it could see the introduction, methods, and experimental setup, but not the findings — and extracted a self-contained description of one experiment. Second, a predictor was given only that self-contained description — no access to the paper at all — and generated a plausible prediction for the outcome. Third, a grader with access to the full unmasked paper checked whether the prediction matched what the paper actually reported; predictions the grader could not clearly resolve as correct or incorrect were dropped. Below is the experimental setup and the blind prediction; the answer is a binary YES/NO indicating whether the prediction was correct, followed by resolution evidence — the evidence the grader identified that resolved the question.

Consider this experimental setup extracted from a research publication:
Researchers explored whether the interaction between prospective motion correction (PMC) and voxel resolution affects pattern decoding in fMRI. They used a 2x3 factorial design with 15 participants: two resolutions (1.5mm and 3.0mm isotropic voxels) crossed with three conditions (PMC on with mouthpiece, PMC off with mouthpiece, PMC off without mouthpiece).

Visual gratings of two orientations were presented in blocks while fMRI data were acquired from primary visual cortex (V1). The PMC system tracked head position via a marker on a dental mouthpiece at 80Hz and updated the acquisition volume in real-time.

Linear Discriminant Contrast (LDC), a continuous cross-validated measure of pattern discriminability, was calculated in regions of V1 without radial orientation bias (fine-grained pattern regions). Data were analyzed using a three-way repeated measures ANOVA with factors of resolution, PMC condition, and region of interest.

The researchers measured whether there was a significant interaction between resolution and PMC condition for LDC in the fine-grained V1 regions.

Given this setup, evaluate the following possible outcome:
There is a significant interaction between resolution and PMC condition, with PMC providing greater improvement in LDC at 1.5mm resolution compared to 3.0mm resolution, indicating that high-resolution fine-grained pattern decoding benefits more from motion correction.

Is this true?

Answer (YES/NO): YES